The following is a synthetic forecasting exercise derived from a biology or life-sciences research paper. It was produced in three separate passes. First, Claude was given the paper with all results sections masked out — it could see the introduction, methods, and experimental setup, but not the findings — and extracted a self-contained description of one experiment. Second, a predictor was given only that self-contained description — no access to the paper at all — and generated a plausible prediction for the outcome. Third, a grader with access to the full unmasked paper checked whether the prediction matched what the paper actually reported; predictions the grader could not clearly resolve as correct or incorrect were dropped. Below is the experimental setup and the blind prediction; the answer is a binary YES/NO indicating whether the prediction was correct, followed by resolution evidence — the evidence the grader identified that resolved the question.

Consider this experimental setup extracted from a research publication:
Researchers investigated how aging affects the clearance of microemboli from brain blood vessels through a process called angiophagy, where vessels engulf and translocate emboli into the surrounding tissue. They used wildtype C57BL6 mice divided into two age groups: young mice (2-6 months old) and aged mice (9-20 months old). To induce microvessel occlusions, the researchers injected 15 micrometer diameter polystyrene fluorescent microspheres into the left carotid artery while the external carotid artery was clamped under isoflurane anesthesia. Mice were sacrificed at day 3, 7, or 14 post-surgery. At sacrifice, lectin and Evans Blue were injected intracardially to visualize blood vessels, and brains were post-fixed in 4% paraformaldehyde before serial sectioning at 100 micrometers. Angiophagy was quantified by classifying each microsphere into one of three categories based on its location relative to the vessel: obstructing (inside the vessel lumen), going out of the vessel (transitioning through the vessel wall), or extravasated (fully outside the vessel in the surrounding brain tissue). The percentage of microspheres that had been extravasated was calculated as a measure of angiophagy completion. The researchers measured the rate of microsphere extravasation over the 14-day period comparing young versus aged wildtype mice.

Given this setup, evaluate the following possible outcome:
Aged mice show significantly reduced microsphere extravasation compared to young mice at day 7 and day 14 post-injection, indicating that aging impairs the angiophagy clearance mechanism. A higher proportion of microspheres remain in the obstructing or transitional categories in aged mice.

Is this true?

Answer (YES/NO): YES